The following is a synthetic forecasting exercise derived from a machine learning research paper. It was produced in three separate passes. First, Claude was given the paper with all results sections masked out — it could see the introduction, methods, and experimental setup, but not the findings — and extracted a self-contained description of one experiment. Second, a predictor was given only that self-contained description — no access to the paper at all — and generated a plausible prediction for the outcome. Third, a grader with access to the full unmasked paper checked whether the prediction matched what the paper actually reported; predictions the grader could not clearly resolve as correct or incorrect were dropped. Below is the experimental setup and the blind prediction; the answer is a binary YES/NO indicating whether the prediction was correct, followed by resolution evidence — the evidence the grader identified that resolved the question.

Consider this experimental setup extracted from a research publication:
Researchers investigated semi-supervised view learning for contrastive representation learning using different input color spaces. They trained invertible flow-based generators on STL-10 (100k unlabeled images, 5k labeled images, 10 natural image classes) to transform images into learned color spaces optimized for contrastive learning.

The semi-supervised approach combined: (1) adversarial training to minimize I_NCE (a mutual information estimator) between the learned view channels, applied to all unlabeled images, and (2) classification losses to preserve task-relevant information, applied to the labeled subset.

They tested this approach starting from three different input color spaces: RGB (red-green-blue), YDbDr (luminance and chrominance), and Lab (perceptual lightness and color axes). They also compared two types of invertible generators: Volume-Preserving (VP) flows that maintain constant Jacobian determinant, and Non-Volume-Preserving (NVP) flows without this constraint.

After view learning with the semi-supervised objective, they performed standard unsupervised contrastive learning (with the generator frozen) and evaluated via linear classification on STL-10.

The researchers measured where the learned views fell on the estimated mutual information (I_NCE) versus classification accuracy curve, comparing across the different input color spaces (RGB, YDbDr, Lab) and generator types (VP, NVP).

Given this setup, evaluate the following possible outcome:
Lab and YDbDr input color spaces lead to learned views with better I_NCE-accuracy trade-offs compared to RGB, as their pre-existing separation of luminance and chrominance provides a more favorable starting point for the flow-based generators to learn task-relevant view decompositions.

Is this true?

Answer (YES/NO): NO